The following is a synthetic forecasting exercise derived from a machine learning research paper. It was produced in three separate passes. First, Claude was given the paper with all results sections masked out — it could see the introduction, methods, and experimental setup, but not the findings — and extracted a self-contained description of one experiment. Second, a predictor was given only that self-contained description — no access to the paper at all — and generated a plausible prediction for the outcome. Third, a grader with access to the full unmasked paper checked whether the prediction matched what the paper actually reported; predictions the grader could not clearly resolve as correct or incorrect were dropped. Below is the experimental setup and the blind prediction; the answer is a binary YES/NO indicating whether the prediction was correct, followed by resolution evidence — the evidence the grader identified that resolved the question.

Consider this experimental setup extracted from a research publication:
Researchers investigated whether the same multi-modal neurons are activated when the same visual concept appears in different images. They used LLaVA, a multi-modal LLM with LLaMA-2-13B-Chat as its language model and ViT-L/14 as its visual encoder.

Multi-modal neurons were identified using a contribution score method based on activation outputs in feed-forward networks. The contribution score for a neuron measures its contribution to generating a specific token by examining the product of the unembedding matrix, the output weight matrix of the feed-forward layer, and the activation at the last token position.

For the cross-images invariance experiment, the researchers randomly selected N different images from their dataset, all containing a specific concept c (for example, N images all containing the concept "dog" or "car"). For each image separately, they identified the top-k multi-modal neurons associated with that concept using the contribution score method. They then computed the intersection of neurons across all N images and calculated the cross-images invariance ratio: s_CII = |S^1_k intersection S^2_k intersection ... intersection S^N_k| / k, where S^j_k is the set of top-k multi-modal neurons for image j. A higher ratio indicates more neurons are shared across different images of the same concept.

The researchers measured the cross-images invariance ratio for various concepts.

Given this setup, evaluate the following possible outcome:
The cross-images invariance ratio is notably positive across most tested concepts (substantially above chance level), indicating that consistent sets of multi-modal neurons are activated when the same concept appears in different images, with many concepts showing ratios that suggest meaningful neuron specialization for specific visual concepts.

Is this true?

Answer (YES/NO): YES